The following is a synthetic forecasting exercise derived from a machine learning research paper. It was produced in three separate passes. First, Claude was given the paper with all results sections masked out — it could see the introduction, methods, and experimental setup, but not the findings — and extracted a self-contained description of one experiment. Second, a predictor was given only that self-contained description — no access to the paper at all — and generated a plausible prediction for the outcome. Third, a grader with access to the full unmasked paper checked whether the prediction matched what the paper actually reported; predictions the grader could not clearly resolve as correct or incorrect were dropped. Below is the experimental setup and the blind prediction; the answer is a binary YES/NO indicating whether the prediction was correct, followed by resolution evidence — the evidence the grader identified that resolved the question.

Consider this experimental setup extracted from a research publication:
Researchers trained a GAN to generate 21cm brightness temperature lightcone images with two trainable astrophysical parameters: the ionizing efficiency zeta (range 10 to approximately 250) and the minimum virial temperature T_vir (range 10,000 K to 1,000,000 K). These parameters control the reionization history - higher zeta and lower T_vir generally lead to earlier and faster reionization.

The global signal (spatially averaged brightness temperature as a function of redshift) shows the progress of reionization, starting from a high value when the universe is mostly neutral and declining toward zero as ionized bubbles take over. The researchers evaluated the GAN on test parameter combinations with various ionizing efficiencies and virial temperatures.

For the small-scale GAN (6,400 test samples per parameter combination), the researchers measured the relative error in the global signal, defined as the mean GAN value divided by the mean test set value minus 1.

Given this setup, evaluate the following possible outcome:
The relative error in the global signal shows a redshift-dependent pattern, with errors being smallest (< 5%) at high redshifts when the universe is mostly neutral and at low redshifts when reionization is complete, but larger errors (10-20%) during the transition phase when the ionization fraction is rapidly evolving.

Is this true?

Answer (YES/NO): NO